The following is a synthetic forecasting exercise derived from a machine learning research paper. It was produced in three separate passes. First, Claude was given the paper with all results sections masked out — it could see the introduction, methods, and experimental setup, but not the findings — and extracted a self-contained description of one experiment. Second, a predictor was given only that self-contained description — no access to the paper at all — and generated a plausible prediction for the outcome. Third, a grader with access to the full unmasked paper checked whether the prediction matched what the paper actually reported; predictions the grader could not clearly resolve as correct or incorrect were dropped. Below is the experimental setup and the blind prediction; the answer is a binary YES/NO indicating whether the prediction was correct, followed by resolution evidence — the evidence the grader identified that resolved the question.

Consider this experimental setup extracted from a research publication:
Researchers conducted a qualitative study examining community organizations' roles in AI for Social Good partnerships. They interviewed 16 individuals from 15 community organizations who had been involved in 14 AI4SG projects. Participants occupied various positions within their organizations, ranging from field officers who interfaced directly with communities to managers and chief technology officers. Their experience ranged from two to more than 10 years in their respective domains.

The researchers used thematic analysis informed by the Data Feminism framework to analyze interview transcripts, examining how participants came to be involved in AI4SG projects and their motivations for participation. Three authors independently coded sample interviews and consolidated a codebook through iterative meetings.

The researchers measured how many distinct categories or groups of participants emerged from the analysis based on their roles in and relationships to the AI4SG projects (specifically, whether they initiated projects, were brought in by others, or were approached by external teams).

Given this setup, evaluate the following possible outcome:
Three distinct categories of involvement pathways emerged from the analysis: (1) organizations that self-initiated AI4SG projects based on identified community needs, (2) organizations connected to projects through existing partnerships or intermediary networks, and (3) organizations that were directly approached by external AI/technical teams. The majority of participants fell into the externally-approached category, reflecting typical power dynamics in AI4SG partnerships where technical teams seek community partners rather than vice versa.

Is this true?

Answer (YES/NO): NO